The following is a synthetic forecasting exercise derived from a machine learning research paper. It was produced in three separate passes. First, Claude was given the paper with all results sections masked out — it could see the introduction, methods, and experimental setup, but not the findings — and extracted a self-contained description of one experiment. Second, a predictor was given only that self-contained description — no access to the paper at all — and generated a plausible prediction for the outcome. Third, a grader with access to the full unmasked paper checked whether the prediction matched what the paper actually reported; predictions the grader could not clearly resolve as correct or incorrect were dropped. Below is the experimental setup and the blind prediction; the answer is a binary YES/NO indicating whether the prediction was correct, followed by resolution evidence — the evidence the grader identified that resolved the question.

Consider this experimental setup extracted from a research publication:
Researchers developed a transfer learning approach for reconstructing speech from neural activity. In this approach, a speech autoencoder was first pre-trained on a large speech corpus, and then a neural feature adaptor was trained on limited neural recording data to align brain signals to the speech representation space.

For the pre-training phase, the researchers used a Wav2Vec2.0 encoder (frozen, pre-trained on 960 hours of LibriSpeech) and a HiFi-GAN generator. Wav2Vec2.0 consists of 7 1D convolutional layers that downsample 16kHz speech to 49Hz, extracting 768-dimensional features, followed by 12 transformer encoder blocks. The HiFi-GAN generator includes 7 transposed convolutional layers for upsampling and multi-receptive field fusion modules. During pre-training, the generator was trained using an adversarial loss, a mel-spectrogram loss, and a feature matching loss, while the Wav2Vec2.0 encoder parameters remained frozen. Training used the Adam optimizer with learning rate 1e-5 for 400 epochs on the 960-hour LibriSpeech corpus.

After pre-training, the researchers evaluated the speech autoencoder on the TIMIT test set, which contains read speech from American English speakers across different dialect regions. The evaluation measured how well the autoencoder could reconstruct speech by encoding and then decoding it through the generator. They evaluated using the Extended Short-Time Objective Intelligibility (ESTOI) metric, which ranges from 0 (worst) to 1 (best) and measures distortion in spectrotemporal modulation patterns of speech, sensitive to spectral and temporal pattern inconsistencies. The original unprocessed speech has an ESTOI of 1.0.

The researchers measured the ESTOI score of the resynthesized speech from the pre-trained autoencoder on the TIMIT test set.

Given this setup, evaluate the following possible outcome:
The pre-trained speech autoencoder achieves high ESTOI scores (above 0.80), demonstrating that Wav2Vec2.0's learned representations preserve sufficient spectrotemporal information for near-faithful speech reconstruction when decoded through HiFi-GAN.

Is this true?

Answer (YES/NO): YES